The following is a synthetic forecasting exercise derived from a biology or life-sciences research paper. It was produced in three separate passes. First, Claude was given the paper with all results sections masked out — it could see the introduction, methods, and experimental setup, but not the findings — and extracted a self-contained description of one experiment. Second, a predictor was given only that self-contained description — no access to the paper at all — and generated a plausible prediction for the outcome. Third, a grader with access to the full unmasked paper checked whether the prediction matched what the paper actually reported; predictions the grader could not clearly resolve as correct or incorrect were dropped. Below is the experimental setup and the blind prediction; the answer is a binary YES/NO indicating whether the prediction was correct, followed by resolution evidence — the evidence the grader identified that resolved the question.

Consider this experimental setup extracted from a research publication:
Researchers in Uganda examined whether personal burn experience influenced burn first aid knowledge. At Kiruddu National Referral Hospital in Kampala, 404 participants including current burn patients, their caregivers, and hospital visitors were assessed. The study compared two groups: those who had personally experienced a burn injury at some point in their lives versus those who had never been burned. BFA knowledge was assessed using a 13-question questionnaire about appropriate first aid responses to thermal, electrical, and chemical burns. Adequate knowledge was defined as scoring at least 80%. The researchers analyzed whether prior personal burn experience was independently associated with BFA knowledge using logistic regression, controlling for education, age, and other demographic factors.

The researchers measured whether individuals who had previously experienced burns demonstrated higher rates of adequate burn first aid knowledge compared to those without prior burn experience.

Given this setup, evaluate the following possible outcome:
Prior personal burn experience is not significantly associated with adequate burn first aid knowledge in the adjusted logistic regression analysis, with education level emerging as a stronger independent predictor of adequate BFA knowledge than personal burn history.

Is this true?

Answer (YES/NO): NO